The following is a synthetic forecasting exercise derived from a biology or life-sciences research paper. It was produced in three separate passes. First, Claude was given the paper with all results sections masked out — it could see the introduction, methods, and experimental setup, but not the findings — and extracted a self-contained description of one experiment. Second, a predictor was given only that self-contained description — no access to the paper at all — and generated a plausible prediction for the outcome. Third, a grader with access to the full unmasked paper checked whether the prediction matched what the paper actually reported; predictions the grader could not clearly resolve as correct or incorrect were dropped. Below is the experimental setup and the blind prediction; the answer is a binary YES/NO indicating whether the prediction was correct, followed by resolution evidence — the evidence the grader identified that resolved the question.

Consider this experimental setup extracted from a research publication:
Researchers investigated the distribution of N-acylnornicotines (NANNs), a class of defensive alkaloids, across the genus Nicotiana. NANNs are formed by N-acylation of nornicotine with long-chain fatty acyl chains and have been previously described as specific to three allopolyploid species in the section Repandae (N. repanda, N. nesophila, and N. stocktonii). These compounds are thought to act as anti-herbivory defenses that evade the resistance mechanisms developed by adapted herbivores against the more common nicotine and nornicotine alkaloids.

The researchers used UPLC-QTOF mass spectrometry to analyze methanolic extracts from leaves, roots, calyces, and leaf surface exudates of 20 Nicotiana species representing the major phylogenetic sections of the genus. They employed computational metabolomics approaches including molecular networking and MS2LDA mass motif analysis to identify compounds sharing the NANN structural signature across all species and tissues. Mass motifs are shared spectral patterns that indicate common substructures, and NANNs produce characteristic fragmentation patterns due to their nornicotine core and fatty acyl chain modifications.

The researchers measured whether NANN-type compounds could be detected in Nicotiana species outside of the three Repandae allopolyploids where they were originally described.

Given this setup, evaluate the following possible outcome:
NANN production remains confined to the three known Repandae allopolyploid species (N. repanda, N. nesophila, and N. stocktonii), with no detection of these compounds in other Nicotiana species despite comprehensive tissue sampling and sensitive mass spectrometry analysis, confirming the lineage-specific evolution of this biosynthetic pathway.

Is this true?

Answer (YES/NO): NO